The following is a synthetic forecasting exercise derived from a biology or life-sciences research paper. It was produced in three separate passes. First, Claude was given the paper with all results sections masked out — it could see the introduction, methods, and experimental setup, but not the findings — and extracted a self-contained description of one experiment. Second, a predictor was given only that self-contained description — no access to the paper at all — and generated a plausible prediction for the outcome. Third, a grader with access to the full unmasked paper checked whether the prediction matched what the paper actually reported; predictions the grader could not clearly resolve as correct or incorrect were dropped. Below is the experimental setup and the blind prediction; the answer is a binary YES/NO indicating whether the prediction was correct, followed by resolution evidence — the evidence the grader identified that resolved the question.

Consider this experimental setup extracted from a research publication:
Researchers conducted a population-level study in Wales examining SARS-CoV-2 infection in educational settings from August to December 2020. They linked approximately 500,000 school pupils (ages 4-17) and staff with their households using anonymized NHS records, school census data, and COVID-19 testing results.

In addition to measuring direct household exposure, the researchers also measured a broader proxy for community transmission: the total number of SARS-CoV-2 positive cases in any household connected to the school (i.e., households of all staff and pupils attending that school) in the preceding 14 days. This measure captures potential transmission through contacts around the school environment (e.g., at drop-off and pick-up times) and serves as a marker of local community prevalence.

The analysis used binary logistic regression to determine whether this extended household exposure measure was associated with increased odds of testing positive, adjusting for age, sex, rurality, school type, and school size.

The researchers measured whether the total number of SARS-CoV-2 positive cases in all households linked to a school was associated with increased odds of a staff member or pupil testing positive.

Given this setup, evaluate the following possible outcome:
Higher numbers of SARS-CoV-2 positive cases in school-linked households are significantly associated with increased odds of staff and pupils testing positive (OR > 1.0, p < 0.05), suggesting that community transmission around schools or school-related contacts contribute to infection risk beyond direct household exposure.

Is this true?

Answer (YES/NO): YES